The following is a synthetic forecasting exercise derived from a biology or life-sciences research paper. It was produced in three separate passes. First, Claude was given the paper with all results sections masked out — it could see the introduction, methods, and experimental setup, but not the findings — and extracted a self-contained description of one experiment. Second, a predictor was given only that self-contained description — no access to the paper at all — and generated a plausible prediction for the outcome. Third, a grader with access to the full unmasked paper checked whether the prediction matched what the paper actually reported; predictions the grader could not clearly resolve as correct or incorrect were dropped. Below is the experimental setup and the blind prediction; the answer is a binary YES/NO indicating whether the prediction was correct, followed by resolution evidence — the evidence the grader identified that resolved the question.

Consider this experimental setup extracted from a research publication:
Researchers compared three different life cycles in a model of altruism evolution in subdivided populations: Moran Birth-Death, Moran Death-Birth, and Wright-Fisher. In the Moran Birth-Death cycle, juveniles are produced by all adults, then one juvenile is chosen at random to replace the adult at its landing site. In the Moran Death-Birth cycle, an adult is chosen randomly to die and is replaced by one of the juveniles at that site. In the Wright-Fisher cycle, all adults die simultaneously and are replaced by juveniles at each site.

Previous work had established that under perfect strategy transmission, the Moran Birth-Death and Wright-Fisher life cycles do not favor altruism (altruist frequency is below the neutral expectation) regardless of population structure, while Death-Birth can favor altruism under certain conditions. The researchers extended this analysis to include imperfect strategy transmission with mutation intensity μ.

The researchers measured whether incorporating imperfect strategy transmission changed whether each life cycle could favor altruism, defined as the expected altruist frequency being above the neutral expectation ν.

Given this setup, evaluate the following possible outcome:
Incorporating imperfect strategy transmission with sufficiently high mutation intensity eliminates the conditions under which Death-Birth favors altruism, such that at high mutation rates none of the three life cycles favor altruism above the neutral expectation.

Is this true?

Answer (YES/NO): YES